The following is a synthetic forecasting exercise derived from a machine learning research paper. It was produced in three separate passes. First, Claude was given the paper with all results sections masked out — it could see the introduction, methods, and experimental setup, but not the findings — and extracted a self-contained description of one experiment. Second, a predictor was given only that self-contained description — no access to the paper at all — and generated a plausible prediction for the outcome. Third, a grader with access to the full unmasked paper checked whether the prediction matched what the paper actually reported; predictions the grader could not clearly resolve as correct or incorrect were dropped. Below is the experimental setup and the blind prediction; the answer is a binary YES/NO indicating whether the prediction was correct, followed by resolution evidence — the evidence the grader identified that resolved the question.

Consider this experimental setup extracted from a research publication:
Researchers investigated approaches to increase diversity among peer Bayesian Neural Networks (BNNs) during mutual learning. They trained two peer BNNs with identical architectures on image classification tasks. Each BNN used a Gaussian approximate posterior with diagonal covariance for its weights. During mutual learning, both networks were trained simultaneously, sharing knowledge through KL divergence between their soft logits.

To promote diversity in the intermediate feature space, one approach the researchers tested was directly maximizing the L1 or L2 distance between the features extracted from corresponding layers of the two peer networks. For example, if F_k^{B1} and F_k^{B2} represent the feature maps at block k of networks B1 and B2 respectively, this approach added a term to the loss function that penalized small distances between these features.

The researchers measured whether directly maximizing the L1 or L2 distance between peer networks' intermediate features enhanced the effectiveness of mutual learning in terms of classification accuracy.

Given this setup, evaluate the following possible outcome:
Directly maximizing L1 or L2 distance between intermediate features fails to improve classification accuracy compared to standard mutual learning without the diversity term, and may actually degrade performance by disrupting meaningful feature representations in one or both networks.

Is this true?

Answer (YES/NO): YES